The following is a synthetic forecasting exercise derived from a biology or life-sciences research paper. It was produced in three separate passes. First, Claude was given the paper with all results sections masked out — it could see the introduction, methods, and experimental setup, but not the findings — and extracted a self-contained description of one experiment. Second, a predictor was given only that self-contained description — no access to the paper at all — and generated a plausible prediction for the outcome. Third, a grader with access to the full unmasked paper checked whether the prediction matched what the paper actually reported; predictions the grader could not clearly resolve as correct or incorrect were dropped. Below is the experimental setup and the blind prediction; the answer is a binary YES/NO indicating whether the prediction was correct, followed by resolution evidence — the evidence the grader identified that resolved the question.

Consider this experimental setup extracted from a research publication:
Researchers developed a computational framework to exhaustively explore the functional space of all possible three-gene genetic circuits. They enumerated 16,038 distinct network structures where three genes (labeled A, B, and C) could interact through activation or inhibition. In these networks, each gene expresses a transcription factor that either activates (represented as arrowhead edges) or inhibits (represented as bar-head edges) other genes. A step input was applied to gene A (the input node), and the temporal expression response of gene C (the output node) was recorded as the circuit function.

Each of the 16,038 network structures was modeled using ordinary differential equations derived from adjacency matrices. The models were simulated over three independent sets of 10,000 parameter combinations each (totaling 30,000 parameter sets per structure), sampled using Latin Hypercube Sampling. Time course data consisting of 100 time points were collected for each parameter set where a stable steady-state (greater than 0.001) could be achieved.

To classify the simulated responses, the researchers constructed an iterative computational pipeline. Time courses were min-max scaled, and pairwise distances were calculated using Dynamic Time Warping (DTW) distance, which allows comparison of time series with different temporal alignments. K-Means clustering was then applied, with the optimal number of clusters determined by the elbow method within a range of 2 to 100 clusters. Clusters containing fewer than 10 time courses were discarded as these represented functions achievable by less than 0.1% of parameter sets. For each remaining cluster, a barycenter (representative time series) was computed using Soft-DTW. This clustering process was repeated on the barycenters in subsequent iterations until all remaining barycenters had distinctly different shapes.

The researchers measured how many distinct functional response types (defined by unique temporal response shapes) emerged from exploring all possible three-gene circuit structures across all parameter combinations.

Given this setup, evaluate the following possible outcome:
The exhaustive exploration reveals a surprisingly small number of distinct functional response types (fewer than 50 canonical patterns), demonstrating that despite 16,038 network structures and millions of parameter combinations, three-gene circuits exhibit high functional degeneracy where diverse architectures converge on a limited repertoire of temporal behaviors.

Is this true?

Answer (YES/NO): YES